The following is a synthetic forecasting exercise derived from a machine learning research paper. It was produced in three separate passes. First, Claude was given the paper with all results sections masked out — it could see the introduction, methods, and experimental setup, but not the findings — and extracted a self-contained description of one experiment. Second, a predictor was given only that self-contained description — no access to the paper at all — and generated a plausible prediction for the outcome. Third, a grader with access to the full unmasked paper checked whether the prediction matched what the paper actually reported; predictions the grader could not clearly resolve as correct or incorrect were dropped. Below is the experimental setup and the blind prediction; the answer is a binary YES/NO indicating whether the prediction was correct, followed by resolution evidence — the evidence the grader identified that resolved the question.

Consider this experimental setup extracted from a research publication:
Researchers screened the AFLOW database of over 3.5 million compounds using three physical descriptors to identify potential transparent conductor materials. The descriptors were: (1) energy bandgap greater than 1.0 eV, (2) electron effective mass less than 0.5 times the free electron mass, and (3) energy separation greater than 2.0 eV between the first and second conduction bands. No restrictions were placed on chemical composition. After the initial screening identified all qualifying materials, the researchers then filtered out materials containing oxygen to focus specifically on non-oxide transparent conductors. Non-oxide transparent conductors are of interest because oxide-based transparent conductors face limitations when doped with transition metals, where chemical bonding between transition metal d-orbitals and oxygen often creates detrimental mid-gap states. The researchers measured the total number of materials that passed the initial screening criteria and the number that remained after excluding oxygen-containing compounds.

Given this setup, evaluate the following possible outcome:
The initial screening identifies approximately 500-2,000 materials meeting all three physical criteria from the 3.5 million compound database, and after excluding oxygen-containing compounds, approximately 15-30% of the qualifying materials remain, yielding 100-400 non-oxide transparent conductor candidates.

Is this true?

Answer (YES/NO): NO